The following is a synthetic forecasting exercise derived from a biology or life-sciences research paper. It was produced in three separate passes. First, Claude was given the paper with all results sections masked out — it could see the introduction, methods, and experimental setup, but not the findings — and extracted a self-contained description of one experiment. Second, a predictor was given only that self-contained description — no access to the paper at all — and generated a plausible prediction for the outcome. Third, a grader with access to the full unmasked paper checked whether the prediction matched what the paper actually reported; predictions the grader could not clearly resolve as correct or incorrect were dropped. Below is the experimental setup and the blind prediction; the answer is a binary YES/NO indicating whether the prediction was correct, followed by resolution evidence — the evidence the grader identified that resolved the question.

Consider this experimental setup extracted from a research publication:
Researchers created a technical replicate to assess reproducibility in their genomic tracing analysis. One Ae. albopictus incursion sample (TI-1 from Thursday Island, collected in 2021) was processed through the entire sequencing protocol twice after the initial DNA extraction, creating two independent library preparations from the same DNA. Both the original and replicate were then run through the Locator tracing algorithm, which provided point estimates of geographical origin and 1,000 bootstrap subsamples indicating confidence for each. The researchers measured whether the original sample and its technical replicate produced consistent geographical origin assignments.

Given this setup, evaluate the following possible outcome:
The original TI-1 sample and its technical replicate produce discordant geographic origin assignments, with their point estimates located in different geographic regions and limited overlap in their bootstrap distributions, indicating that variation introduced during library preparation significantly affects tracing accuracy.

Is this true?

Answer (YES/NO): NO